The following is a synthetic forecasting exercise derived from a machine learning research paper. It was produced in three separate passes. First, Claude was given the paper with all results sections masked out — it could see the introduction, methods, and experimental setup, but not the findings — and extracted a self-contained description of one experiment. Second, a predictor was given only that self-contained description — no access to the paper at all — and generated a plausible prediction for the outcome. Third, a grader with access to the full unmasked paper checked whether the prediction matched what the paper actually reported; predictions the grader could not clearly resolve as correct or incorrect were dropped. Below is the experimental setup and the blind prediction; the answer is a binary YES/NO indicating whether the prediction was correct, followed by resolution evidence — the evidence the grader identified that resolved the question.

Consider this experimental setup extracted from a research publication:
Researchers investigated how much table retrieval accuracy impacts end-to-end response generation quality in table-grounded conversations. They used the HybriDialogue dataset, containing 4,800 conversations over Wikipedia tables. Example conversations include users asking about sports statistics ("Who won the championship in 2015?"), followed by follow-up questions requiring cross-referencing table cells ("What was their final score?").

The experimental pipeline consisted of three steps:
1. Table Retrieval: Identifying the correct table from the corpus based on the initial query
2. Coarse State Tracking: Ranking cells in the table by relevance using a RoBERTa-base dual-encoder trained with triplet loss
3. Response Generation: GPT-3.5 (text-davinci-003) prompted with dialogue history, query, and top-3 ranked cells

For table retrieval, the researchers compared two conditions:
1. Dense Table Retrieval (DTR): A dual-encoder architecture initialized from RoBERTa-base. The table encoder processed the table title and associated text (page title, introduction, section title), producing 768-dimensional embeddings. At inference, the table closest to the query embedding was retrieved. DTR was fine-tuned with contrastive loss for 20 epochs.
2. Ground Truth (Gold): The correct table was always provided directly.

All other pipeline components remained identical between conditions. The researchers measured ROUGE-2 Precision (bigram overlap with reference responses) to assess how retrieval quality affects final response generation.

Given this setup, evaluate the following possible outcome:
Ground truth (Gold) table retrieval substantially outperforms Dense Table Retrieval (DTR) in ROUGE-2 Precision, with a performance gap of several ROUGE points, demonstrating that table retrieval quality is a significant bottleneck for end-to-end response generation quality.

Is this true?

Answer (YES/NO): NO